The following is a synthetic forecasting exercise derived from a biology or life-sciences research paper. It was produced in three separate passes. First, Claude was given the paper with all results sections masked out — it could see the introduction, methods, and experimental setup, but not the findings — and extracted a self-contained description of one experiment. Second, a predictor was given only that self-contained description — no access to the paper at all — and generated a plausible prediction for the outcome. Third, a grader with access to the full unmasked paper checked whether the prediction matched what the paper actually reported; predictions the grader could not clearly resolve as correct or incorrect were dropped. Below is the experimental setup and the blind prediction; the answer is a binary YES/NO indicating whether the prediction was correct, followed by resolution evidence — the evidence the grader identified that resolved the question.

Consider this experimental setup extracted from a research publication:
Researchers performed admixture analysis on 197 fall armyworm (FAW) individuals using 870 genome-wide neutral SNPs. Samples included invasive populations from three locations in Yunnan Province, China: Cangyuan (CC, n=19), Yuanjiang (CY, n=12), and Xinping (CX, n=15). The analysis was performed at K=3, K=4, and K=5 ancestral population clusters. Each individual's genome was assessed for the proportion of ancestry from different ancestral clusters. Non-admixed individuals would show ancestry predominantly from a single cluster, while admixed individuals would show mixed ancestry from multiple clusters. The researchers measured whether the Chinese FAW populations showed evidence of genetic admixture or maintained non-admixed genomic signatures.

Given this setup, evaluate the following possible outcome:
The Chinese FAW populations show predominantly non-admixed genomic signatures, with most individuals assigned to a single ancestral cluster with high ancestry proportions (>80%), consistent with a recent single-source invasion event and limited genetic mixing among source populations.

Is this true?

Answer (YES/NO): NO